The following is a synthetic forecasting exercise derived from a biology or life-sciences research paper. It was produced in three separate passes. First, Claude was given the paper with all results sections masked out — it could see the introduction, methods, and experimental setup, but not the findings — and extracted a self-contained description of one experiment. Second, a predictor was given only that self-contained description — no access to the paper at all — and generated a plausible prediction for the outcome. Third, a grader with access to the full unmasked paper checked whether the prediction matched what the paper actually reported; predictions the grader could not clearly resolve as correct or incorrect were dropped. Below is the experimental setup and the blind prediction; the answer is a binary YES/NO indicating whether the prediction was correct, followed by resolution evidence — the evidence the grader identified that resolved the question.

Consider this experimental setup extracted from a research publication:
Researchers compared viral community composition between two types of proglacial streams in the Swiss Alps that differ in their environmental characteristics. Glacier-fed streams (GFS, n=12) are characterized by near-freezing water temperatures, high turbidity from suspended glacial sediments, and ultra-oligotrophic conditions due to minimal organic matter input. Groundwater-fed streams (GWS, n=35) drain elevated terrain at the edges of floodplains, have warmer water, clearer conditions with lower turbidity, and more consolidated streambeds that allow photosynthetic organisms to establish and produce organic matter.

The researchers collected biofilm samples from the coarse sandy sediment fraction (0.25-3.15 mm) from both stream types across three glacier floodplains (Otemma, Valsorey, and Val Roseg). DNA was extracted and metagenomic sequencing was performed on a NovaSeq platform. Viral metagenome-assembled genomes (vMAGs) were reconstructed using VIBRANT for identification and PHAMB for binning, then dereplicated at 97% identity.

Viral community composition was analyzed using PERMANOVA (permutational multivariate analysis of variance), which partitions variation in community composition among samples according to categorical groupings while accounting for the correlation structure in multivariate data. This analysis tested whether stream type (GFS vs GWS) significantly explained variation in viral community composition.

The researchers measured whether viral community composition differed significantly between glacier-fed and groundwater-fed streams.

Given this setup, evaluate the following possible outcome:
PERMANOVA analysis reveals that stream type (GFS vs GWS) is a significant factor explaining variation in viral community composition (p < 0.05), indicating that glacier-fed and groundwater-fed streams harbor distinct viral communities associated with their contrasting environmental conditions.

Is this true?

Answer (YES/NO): YES